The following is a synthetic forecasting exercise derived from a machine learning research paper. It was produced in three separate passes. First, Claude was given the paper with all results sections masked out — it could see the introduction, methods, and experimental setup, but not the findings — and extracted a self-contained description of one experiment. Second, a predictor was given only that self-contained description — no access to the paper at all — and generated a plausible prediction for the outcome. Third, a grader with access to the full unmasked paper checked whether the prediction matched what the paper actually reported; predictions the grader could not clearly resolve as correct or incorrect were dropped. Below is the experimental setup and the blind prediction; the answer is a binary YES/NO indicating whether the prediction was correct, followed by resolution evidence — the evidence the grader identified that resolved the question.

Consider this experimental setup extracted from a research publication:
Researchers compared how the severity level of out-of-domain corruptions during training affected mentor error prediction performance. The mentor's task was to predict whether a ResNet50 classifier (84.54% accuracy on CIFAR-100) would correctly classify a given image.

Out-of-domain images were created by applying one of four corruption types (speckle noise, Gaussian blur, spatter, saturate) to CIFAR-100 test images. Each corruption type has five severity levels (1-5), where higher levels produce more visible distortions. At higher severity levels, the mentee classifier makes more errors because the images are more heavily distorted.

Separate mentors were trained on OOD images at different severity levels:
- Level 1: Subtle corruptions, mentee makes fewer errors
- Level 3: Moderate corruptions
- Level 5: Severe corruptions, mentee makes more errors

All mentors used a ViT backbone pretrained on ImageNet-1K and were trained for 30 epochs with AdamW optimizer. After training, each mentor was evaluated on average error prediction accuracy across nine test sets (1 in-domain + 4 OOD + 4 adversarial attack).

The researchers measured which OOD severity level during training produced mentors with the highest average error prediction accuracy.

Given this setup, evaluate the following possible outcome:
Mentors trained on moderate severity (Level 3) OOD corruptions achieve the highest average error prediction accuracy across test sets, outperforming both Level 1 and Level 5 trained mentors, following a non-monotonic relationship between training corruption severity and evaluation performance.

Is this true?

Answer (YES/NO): NO